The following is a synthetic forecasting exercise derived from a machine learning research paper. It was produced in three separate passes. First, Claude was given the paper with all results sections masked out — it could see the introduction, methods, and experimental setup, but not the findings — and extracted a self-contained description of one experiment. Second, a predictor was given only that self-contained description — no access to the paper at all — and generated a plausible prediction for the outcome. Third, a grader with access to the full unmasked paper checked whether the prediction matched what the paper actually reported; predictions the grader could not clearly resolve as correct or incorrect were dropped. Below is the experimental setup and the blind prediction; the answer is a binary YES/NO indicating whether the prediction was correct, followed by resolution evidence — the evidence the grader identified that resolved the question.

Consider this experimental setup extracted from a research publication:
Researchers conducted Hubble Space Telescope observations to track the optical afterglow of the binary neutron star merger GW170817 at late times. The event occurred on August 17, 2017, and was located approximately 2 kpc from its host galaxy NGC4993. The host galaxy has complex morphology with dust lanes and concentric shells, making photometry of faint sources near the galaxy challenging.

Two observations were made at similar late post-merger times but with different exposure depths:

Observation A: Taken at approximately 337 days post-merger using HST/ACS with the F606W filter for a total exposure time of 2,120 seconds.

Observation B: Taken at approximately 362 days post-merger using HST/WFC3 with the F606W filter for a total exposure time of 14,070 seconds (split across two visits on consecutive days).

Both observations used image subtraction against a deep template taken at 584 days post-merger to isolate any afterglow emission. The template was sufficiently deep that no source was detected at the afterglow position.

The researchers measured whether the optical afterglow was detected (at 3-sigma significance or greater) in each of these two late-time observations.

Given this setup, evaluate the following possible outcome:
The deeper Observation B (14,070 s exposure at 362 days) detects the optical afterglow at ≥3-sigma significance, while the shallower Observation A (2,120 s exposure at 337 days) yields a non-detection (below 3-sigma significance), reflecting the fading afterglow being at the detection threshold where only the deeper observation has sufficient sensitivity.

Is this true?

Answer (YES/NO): YES